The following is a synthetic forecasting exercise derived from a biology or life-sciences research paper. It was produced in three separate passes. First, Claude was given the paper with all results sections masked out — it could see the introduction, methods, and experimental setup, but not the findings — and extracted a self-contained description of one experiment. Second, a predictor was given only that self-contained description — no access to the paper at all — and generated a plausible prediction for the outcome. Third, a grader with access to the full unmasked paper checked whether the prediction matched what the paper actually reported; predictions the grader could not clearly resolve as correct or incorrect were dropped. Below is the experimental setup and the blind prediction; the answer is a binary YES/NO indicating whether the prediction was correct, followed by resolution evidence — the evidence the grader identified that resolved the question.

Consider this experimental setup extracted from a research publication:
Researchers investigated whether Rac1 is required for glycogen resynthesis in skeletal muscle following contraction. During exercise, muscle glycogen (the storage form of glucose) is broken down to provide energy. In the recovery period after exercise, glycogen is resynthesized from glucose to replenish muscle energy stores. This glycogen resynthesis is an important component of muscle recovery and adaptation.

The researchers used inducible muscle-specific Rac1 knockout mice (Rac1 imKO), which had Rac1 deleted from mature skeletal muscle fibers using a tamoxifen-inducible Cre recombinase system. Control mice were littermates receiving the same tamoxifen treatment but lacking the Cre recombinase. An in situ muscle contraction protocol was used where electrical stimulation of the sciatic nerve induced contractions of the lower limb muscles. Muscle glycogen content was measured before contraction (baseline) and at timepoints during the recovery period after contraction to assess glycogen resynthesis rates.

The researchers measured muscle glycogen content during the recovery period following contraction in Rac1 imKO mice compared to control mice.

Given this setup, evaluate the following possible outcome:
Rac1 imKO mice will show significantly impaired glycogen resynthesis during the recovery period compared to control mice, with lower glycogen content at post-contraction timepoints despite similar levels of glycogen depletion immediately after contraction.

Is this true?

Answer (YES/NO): YES